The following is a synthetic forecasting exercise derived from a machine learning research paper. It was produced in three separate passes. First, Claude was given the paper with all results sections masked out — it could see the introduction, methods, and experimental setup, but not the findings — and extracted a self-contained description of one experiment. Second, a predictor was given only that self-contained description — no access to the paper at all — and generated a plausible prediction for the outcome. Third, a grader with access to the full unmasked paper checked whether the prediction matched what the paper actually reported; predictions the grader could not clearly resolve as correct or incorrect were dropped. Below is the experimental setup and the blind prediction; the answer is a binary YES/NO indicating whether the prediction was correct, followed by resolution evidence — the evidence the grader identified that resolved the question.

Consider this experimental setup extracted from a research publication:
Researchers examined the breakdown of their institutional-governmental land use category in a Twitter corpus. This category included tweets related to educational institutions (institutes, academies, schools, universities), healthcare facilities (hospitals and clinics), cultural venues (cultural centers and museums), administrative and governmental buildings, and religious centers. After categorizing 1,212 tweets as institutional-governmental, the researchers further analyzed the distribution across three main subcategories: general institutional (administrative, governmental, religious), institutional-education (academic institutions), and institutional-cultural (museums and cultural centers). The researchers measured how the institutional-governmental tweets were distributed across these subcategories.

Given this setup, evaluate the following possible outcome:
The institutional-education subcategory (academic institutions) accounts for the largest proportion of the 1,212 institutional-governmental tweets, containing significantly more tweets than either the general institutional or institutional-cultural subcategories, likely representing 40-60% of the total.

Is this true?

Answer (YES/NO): NO